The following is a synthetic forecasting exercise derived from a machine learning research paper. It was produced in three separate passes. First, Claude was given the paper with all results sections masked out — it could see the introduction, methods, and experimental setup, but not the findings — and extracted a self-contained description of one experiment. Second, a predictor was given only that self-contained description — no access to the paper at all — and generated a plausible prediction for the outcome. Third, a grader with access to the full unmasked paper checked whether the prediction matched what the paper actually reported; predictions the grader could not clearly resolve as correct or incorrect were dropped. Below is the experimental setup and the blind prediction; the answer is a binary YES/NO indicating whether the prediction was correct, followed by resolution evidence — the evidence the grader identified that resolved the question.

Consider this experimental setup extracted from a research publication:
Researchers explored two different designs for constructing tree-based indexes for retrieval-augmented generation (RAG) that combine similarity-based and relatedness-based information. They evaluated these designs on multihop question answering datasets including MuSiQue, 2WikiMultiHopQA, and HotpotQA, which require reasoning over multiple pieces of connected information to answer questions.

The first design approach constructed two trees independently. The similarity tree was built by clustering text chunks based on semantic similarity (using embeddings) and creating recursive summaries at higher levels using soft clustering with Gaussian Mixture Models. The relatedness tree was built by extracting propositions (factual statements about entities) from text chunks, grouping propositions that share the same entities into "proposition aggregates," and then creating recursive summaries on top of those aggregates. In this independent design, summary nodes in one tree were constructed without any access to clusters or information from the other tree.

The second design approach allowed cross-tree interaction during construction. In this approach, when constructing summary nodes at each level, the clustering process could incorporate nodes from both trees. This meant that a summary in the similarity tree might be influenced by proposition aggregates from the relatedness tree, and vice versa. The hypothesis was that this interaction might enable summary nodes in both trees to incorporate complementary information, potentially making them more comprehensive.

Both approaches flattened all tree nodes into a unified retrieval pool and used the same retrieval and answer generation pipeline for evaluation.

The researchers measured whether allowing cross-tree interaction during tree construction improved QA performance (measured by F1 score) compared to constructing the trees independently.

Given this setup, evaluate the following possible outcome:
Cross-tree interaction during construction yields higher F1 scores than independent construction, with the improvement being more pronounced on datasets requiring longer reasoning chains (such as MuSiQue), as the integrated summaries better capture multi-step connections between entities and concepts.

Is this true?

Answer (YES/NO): NO